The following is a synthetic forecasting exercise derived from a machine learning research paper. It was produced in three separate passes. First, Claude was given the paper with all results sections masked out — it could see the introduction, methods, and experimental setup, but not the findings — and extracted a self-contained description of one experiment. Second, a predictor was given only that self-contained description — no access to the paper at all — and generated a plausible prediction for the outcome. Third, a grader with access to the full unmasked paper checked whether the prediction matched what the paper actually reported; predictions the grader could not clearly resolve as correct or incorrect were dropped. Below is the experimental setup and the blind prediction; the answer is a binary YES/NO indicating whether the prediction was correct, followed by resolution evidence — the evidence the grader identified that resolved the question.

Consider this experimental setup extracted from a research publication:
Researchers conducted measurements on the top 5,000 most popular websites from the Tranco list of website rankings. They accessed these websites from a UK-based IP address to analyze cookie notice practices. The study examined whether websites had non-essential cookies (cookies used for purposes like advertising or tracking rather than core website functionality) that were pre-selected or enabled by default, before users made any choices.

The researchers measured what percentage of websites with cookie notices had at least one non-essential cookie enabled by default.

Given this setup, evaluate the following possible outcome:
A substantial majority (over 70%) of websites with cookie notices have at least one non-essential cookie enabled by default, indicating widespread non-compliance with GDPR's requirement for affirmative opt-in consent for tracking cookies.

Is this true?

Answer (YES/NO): NO